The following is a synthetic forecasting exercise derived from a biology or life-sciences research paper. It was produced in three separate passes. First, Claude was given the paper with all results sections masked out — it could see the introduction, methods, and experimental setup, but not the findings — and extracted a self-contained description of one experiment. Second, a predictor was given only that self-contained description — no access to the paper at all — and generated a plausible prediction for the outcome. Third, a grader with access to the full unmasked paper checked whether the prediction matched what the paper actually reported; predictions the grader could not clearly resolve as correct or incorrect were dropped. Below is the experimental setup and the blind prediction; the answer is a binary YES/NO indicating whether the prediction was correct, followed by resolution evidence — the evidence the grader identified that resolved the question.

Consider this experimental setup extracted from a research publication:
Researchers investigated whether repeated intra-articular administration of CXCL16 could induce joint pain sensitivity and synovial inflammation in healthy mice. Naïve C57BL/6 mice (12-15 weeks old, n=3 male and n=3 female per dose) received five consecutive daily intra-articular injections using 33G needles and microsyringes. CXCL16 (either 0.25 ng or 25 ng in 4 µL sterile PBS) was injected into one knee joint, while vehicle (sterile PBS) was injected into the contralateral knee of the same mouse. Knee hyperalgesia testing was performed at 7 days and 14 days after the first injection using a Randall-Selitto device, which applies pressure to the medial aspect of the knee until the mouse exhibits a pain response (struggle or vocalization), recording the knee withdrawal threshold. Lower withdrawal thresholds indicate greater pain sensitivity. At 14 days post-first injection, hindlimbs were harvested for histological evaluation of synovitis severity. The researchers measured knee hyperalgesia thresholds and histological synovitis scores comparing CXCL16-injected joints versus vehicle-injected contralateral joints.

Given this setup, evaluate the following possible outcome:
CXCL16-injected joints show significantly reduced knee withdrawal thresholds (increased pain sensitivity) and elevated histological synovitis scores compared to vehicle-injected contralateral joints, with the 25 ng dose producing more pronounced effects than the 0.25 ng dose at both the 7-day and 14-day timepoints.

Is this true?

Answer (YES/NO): NO